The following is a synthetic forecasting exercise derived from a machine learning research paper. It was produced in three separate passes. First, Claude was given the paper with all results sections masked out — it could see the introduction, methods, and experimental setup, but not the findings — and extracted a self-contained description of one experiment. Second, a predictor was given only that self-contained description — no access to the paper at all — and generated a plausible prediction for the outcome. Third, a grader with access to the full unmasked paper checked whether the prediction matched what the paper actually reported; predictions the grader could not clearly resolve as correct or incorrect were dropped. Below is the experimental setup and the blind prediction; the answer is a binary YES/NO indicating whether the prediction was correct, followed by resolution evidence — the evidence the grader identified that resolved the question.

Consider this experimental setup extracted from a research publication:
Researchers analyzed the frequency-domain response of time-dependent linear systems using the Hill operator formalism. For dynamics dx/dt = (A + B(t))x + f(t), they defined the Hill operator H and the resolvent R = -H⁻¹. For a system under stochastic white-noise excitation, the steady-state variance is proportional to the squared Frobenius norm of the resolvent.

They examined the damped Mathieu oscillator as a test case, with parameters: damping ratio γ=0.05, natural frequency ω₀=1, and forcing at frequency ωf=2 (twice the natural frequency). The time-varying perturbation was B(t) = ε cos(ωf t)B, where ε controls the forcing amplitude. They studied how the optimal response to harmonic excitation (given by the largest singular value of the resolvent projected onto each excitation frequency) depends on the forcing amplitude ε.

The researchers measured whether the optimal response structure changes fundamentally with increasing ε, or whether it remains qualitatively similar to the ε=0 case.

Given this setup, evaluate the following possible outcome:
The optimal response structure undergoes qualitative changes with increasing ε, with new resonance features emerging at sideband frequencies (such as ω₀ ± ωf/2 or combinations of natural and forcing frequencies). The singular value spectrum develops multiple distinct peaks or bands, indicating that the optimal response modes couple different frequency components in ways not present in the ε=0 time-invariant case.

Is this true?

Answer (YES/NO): NO